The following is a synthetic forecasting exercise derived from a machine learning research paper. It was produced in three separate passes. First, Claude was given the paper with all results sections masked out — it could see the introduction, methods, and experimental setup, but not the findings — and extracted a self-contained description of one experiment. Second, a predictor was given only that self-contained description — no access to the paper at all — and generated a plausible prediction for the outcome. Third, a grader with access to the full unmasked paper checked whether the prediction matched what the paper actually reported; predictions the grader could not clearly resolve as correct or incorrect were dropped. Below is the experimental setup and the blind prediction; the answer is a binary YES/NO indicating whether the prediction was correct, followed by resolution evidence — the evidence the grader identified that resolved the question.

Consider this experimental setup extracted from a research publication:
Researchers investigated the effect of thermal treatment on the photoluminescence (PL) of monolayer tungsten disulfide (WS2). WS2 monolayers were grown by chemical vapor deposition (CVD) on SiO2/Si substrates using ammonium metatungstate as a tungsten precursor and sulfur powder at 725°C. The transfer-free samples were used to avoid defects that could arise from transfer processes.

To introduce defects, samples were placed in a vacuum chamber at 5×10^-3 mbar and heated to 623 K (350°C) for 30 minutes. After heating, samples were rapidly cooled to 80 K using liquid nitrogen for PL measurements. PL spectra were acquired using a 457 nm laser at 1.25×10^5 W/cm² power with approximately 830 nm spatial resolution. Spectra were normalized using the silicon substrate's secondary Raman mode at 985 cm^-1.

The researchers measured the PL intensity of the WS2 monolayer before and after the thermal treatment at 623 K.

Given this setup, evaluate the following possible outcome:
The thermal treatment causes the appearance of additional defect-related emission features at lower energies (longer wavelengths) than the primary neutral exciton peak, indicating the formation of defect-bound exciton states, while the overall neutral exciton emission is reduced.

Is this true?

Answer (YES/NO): NO